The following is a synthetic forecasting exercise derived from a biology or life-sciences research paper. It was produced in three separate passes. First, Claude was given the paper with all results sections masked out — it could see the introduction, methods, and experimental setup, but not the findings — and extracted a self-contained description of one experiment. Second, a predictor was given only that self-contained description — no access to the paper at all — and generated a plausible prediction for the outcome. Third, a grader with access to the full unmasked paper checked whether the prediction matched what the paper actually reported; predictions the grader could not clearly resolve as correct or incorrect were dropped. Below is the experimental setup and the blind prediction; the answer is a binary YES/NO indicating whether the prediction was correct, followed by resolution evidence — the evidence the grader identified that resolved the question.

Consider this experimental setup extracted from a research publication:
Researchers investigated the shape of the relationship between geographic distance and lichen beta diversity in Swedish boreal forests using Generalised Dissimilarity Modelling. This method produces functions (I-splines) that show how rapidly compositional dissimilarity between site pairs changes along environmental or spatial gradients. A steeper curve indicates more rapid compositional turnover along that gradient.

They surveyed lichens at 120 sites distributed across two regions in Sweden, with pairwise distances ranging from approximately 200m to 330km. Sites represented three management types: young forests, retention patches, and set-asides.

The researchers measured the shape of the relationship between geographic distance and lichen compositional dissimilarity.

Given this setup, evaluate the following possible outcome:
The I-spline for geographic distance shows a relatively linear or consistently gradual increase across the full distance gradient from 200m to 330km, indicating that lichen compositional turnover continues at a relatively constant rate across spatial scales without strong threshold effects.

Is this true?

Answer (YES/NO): NO